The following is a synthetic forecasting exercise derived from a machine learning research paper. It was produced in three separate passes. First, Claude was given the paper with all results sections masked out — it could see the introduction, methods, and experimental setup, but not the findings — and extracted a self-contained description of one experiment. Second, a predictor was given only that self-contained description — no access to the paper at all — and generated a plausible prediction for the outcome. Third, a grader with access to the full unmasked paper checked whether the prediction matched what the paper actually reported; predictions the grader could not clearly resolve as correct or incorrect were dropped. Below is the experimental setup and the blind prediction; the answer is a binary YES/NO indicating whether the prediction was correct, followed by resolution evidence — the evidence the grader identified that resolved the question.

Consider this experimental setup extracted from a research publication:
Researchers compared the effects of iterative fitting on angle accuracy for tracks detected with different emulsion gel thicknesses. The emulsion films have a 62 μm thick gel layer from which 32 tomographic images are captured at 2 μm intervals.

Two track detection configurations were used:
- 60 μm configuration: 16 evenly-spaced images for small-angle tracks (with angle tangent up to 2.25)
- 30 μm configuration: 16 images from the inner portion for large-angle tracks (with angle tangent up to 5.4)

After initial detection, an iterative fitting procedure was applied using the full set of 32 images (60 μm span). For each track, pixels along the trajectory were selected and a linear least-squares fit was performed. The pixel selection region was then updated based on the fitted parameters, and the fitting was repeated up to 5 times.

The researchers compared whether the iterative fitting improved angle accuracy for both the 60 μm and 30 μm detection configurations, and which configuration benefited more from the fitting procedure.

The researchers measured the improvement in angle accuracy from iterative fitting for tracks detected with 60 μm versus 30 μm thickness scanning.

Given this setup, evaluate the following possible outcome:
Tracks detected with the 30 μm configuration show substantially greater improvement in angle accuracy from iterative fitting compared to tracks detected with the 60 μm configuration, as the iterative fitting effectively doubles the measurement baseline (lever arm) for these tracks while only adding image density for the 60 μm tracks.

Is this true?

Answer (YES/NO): YES